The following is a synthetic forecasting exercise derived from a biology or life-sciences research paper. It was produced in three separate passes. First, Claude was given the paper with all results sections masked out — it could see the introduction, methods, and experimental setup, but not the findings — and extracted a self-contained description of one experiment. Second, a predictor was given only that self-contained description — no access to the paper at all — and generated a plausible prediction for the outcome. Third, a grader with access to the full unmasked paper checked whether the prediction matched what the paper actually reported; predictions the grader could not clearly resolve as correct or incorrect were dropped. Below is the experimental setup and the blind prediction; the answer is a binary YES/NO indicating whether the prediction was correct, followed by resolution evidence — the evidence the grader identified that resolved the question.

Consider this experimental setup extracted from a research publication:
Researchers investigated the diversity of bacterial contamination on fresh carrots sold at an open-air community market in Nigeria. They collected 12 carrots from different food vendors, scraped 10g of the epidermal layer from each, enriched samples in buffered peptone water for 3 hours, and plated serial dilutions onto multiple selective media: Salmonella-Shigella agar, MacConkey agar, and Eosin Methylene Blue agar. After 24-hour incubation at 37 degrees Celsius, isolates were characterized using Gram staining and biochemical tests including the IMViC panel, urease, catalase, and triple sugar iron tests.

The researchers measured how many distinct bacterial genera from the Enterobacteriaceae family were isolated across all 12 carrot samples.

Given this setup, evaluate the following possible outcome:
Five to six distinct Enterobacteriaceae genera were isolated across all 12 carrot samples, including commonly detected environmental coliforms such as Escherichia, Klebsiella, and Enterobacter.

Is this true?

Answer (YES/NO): NO